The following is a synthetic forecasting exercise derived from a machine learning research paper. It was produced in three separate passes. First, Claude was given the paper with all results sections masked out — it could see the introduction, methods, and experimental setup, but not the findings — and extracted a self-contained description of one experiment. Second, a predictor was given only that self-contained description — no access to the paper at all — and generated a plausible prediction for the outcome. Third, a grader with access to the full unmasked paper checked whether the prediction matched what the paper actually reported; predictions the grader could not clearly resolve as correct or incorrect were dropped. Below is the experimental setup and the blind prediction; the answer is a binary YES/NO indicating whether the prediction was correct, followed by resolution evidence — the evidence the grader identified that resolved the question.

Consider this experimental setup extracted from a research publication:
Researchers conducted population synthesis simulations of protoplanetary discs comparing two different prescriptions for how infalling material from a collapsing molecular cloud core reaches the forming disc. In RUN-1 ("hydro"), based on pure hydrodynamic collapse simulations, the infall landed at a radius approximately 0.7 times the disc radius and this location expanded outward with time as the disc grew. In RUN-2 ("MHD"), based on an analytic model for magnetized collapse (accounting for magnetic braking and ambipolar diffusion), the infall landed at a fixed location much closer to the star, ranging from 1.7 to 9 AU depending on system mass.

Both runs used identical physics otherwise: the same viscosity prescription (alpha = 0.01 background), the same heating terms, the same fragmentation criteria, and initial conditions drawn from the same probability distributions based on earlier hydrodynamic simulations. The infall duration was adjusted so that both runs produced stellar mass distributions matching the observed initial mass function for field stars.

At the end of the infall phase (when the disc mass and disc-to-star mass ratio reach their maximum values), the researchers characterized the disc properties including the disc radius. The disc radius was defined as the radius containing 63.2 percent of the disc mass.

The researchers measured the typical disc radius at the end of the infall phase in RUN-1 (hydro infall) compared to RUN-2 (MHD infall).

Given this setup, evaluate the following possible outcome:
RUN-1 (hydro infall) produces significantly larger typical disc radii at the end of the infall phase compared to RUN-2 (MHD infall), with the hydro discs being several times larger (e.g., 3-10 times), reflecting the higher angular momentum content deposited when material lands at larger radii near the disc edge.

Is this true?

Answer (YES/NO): YES